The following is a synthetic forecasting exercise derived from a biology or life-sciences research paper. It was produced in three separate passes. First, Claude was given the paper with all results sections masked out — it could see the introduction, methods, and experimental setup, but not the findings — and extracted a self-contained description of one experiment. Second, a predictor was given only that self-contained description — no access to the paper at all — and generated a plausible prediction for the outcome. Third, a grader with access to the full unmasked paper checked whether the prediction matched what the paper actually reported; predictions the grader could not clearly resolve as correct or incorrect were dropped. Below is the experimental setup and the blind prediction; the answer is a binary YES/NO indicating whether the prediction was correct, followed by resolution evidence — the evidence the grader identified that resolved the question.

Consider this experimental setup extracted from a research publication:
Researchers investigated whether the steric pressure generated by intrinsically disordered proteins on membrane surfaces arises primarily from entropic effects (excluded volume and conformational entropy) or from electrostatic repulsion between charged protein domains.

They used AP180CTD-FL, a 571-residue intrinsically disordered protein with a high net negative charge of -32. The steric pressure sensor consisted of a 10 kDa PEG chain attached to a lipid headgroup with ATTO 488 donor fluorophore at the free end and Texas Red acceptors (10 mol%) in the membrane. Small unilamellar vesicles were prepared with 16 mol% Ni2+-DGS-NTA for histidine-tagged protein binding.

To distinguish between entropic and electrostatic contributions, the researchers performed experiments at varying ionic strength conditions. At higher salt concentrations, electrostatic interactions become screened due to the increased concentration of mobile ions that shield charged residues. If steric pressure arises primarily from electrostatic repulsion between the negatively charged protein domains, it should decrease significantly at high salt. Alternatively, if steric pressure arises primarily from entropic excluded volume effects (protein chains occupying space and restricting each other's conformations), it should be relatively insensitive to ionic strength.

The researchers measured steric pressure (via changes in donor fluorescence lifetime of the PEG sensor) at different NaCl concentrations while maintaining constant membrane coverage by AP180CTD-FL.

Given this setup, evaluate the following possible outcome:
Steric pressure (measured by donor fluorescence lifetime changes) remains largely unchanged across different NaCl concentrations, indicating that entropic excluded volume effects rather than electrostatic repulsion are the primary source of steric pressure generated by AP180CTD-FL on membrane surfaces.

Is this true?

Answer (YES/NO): NO